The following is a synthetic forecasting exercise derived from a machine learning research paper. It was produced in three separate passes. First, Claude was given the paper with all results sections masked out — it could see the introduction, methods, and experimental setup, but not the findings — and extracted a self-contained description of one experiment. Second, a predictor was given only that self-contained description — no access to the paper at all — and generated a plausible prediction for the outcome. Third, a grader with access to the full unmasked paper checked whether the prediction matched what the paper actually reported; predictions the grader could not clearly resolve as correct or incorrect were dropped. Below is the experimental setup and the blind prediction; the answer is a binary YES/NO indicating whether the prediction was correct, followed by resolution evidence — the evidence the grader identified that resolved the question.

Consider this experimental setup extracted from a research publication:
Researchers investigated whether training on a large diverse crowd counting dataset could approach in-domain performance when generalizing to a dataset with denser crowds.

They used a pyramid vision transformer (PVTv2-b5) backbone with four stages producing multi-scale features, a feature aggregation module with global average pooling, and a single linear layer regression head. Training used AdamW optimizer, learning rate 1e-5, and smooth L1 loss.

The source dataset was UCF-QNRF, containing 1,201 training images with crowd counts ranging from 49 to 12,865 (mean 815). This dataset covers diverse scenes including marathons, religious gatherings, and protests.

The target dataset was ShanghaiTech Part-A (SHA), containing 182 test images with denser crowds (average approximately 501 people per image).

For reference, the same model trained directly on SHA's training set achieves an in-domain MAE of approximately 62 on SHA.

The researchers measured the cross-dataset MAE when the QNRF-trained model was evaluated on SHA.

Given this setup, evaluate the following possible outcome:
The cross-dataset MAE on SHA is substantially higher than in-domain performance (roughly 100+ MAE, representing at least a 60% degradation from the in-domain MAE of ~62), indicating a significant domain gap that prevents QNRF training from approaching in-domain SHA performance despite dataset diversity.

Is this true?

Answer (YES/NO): NO